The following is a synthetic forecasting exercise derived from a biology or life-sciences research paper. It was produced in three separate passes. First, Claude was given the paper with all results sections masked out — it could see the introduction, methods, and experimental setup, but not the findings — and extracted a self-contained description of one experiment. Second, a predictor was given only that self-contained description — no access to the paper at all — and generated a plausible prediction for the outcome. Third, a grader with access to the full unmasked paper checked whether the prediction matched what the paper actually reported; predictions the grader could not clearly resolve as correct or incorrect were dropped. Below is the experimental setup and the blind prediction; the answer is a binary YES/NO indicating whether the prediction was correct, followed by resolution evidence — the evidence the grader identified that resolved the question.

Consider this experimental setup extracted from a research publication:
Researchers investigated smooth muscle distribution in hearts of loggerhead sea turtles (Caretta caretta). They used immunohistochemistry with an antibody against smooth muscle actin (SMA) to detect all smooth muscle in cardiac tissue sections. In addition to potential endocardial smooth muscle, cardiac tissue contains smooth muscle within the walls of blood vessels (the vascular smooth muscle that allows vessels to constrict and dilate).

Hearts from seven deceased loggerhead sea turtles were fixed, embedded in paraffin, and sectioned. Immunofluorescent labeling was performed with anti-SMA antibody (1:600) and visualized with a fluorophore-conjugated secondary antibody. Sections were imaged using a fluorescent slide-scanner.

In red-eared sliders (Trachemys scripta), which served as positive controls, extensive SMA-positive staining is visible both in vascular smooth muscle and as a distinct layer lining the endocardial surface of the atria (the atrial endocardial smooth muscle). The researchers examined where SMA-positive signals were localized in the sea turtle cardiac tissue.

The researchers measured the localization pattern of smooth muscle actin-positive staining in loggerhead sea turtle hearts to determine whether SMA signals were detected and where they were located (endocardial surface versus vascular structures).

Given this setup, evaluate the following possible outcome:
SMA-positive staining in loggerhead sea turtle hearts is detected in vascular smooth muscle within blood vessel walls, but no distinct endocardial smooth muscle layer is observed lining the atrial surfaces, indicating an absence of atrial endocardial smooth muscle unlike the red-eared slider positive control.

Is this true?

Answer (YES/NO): YES